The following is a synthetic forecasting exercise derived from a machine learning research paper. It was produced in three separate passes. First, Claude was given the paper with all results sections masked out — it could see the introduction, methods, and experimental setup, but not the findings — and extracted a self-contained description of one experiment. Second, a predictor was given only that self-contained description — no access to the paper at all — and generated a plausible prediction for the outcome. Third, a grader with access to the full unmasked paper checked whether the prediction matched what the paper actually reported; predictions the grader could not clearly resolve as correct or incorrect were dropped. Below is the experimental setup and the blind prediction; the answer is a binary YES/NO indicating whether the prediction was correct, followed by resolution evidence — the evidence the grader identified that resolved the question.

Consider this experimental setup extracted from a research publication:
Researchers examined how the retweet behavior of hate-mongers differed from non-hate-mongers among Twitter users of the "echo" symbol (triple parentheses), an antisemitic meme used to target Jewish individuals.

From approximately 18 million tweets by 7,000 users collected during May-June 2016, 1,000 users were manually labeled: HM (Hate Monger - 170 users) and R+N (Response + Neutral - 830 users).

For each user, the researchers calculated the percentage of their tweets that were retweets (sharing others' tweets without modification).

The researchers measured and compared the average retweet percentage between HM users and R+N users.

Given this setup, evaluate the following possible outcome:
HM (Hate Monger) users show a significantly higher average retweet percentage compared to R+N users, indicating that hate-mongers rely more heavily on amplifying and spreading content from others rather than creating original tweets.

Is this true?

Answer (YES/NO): YES